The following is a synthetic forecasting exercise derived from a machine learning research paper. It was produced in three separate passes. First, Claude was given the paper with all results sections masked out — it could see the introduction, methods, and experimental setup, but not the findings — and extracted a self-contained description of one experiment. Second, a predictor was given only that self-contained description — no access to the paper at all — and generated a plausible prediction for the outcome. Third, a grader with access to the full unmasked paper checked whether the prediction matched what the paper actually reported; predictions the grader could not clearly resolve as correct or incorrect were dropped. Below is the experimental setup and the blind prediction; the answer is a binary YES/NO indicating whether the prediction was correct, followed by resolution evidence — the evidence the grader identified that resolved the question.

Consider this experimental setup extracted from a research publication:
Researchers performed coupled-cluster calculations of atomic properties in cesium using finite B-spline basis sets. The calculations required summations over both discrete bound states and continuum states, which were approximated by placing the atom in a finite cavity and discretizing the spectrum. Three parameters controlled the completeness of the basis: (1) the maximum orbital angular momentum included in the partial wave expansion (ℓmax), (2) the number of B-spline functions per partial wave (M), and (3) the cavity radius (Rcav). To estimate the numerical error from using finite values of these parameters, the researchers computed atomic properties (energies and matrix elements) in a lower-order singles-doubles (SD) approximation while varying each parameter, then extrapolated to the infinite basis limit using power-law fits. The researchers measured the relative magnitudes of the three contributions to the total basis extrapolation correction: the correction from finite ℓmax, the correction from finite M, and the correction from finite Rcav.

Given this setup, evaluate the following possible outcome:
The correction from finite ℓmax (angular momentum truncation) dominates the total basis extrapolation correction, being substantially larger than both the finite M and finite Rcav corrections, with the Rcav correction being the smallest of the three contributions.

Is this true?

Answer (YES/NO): NO